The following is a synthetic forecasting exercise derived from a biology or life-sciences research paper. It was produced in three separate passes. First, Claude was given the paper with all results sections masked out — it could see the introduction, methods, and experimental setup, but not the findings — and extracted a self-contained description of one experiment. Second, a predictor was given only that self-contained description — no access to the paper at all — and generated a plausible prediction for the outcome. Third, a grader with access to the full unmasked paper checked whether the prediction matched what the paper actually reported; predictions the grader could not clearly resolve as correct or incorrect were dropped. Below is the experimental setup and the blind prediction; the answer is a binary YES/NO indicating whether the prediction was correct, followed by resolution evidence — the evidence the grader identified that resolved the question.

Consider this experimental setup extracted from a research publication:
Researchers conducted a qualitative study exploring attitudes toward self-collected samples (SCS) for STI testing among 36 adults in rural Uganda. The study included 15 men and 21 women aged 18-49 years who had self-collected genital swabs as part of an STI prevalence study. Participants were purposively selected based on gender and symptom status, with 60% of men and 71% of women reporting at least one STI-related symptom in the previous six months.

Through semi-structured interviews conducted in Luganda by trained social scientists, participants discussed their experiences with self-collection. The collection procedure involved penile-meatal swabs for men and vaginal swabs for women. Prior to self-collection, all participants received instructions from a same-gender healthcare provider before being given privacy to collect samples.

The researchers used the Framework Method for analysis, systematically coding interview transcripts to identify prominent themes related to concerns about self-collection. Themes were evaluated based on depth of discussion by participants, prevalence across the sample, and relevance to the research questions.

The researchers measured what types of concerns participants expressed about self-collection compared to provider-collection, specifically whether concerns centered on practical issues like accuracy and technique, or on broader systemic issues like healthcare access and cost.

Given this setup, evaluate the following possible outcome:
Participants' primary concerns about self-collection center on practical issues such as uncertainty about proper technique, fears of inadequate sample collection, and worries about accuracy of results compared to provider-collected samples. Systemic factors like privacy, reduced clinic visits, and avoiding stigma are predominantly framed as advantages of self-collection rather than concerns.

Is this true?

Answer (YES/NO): YES